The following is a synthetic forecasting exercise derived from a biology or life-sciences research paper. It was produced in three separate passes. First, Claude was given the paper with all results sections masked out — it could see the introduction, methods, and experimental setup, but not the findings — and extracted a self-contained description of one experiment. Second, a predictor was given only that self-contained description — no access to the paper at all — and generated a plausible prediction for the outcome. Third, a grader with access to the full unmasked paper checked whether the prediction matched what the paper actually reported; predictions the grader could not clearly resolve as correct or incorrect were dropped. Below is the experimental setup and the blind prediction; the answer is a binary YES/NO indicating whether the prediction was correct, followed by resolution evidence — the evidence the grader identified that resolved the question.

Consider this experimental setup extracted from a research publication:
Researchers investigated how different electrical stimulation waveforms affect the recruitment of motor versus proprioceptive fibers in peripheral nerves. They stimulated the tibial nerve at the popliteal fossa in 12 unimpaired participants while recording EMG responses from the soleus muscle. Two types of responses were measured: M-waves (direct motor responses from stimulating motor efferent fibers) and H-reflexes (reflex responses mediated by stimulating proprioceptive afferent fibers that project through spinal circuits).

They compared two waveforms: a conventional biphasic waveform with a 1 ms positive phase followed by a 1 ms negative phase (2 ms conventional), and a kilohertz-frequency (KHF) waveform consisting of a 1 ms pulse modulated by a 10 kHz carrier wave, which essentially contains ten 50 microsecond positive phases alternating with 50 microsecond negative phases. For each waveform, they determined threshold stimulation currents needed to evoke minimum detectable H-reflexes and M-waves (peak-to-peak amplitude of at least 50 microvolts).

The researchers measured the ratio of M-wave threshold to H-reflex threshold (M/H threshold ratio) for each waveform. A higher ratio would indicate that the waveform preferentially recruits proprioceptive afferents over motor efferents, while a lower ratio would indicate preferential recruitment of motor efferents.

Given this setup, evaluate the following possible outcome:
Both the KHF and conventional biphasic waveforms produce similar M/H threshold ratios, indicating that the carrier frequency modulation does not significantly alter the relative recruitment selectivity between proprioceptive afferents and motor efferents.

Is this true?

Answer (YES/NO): NO